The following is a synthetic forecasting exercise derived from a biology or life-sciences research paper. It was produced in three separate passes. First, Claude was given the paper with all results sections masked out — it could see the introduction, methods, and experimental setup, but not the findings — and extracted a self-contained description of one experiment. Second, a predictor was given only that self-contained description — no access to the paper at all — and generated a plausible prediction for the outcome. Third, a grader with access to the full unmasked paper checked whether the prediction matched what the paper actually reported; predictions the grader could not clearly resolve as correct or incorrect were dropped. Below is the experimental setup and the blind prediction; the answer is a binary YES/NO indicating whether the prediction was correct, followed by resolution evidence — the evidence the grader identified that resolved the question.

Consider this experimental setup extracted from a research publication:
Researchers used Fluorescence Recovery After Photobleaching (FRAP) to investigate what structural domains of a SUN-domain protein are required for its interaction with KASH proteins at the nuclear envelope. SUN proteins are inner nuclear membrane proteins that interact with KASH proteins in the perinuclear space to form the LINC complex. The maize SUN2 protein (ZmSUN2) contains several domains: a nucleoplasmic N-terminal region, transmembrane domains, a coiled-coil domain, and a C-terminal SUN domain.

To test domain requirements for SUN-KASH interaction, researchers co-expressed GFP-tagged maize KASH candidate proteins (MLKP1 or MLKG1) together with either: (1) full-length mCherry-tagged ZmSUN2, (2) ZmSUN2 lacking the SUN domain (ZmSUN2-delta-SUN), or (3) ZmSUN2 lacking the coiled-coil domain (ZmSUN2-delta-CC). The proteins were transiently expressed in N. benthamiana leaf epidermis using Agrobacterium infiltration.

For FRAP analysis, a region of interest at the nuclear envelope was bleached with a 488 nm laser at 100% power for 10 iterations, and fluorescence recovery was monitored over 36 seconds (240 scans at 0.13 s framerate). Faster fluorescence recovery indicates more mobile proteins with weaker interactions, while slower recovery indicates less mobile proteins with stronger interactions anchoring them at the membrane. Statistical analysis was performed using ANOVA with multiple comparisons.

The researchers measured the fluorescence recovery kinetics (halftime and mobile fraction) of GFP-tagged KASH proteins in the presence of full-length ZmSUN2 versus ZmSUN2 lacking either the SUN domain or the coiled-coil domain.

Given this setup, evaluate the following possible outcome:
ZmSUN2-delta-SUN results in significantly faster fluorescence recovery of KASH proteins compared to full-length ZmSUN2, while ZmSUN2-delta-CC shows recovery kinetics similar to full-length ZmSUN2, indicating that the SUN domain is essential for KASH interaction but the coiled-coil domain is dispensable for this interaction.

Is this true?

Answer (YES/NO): YES